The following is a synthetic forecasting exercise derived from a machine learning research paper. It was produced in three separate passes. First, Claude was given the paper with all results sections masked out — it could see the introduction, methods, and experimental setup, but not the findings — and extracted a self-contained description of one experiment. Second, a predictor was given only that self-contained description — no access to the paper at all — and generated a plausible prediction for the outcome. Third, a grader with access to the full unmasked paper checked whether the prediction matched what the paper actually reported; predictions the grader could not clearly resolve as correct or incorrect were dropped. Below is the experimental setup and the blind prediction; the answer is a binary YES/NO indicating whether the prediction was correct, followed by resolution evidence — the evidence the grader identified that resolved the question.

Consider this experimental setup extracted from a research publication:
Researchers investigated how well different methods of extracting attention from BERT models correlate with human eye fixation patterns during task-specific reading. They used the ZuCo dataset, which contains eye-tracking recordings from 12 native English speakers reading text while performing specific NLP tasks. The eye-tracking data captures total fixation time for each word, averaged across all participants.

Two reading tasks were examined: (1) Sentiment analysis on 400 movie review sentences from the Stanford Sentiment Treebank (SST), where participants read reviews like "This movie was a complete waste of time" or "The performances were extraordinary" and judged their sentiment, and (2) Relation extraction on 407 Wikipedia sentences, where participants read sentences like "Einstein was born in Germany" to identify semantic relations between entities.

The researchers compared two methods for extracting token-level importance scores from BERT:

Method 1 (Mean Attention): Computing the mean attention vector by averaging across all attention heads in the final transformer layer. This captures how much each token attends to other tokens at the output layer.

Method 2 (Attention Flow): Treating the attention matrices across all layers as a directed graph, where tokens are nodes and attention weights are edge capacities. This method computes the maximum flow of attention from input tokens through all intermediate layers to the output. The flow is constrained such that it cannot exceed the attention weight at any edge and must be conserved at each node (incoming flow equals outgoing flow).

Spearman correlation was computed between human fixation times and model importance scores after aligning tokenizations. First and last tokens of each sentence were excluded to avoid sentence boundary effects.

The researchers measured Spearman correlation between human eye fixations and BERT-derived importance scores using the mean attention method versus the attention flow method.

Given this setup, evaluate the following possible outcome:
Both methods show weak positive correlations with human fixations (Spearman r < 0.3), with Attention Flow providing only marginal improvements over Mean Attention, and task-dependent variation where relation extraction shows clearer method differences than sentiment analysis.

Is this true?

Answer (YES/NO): NO